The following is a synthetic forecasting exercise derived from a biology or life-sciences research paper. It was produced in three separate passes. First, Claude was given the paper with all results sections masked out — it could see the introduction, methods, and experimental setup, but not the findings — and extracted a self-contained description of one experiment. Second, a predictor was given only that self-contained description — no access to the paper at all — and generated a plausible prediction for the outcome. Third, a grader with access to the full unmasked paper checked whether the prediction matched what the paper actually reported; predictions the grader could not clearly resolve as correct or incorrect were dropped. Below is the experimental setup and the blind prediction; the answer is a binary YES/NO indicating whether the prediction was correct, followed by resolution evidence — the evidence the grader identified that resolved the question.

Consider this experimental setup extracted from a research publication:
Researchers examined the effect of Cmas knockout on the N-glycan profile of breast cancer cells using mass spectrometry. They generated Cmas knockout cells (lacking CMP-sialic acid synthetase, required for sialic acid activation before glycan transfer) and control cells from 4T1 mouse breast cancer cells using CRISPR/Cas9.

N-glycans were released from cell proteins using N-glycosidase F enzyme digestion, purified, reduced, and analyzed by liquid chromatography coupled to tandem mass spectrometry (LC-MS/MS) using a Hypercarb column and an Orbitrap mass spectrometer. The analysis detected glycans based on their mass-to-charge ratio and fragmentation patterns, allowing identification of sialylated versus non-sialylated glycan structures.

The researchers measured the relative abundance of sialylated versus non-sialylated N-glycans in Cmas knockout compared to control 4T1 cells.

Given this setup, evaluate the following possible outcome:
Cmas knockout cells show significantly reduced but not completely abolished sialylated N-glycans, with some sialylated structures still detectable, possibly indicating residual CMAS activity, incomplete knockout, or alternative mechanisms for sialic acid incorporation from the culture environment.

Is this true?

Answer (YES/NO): NO